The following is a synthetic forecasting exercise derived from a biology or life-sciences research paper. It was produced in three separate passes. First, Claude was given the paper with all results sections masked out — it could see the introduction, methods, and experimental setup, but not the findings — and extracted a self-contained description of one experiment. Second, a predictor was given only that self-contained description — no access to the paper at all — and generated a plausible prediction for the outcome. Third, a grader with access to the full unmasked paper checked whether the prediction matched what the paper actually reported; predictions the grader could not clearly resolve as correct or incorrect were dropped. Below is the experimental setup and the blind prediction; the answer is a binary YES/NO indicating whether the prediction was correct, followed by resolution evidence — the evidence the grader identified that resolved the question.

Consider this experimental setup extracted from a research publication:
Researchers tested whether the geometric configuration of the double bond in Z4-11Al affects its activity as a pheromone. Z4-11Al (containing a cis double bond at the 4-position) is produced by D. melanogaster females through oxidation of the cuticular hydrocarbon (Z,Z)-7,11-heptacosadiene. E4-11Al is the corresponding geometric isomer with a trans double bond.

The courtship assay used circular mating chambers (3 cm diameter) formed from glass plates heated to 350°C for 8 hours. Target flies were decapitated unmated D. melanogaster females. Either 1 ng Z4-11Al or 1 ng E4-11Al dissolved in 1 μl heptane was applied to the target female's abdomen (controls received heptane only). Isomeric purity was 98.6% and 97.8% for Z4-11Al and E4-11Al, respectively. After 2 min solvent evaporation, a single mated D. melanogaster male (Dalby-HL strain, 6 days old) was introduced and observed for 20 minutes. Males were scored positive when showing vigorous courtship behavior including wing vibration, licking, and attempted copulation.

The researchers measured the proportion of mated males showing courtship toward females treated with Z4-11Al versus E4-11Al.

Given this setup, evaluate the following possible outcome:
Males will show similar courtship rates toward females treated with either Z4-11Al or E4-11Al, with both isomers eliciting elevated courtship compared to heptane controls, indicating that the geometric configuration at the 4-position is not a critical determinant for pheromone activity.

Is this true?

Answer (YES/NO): NO